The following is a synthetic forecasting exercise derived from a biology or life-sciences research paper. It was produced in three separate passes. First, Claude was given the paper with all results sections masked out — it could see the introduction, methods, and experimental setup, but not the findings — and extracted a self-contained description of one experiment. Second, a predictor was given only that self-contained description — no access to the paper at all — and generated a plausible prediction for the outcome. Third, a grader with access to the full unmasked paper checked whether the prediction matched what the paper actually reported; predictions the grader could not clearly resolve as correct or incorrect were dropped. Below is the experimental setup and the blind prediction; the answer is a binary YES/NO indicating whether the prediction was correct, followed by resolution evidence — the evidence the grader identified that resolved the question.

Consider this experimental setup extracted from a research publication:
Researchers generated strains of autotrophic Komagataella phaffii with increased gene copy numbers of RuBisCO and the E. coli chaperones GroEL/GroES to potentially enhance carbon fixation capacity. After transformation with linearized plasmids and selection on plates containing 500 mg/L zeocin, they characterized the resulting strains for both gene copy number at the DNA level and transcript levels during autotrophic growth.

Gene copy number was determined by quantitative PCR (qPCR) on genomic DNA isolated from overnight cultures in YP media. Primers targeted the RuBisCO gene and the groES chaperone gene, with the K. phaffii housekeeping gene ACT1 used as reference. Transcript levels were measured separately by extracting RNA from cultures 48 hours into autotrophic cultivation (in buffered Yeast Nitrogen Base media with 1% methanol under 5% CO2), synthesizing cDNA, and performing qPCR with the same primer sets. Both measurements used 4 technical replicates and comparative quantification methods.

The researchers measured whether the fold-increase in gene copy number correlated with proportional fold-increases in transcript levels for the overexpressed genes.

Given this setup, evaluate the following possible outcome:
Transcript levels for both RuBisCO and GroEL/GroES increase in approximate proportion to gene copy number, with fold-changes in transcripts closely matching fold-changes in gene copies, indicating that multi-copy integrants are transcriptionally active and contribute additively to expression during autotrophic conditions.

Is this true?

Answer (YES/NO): NO